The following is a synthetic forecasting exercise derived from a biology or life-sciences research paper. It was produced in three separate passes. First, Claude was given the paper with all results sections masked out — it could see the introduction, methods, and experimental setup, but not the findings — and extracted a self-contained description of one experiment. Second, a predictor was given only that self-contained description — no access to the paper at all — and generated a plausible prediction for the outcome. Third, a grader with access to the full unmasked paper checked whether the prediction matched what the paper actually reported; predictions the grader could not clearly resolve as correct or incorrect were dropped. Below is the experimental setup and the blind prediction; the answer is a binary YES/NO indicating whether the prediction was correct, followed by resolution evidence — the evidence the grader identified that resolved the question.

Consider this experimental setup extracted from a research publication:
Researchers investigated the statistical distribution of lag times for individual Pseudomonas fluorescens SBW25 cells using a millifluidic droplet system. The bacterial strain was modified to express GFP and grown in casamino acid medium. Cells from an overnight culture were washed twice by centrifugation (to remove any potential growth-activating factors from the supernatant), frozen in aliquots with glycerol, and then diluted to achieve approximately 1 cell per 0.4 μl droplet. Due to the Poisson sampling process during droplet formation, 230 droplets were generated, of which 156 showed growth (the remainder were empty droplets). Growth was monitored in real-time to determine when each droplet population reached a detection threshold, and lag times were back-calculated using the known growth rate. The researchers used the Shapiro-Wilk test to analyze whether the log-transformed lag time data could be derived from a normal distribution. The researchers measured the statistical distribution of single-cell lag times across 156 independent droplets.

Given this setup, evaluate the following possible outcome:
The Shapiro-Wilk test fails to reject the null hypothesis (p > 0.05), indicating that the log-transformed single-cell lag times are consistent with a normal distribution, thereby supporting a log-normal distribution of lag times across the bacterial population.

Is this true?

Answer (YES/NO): YES